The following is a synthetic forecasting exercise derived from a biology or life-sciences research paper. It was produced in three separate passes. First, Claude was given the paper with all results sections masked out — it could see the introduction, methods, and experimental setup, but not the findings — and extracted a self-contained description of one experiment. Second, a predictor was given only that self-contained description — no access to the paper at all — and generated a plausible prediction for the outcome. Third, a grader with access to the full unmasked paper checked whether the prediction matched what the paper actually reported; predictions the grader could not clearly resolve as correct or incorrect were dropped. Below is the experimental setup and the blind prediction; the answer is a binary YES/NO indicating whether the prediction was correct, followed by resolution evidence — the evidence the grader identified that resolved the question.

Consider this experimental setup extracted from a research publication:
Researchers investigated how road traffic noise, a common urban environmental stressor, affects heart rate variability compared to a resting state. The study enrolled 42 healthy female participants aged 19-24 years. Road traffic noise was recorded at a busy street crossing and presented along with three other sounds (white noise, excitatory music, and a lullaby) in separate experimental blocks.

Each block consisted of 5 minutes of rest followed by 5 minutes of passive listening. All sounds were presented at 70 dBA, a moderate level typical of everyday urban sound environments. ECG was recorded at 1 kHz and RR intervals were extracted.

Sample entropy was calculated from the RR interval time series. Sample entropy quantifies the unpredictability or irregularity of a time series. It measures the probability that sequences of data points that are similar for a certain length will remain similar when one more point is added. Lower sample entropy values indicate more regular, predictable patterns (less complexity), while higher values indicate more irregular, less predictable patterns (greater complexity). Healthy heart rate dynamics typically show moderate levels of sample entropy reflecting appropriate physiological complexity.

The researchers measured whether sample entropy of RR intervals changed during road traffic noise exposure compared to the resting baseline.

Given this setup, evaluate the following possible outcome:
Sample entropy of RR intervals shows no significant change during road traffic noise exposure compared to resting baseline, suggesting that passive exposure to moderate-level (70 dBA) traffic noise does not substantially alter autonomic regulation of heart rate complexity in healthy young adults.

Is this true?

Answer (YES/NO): YES